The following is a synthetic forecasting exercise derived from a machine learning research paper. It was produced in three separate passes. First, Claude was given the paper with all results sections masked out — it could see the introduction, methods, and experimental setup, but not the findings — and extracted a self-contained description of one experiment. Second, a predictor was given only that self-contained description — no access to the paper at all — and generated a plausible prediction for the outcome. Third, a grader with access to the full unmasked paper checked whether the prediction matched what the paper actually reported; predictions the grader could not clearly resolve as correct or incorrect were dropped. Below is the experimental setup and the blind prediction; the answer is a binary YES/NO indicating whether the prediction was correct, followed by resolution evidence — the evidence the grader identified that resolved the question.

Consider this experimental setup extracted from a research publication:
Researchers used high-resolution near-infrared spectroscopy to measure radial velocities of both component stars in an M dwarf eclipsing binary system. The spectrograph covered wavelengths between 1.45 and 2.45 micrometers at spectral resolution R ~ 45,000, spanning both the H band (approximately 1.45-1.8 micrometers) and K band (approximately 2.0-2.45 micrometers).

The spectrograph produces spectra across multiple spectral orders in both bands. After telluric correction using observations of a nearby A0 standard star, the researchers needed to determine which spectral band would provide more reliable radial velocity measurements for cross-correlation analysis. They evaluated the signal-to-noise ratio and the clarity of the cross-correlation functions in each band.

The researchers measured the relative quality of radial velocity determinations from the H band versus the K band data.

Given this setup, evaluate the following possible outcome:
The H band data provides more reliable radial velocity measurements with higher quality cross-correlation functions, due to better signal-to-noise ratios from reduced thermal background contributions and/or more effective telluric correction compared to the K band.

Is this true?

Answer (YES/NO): YES